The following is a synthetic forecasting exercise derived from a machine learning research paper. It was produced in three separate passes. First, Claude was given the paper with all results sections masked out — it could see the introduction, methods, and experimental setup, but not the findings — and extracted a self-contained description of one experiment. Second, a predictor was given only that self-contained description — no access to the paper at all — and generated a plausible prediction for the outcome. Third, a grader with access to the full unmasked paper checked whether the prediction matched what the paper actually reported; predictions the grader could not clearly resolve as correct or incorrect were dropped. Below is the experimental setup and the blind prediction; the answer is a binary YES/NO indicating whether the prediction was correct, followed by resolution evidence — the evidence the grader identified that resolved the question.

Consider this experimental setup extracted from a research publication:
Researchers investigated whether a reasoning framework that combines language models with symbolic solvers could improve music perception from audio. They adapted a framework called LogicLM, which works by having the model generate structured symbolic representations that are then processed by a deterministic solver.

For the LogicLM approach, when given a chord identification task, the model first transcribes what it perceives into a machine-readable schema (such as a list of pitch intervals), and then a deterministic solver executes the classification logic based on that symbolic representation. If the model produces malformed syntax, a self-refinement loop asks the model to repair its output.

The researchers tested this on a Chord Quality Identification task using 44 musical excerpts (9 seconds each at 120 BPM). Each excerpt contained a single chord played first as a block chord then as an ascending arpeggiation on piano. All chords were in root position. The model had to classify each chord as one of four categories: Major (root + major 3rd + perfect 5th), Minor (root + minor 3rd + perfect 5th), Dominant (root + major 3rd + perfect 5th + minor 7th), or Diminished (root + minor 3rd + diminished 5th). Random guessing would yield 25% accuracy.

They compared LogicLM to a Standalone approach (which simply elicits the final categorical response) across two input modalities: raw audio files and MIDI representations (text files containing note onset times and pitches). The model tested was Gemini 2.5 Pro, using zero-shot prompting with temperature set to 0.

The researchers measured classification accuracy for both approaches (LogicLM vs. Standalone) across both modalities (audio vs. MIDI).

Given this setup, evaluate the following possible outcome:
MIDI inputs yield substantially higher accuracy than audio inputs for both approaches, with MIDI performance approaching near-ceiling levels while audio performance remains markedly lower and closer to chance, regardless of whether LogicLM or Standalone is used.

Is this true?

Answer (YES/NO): NO